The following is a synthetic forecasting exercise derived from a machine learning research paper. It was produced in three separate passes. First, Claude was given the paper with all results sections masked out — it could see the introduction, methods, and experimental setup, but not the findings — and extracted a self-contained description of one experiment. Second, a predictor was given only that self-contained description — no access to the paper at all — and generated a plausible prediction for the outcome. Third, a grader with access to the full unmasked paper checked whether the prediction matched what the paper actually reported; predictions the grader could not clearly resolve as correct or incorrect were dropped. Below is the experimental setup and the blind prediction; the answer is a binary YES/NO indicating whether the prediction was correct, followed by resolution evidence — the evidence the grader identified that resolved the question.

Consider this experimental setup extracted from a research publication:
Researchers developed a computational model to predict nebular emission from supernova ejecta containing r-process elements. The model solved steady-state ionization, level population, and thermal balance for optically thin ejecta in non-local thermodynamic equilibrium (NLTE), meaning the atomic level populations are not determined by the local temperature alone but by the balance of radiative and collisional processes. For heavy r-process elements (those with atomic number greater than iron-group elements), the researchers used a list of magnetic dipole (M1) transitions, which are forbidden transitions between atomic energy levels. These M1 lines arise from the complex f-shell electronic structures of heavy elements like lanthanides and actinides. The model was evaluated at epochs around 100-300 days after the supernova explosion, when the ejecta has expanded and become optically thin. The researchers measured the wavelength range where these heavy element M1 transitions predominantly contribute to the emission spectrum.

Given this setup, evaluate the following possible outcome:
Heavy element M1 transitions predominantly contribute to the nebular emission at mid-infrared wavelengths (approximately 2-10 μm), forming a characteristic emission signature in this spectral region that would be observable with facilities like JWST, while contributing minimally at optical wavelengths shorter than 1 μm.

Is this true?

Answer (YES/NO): NO